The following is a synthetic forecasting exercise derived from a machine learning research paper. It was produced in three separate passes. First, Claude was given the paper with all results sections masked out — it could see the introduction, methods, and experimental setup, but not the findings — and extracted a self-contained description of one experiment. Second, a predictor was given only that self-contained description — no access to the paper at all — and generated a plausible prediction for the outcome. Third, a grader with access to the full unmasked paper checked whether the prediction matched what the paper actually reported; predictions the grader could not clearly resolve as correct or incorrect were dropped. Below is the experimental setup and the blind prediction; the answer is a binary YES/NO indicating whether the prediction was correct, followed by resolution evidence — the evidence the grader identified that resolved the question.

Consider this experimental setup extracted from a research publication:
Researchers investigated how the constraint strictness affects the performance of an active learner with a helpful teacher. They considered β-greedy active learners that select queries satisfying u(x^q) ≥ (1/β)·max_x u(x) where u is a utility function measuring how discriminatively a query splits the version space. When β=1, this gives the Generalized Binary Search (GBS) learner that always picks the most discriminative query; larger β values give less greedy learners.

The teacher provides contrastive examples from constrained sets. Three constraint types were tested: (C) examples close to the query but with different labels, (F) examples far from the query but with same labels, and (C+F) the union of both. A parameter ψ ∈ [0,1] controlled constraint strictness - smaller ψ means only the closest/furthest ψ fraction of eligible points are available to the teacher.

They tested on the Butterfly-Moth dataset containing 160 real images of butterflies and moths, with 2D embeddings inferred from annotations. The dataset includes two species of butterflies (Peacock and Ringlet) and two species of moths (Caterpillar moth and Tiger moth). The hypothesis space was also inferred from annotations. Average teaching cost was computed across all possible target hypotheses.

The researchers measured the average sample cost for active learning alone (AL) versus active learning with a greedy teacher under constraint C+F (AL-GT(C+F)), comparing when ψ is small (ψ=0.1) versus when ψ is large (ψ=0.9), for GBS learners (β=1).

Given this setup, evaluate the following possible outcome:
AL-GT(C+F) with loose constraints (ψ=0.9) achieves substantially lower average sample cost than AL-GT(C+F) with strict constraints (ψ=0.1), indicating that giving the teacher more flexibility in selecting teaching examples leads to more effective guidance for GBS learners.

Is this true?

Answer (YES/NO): YES